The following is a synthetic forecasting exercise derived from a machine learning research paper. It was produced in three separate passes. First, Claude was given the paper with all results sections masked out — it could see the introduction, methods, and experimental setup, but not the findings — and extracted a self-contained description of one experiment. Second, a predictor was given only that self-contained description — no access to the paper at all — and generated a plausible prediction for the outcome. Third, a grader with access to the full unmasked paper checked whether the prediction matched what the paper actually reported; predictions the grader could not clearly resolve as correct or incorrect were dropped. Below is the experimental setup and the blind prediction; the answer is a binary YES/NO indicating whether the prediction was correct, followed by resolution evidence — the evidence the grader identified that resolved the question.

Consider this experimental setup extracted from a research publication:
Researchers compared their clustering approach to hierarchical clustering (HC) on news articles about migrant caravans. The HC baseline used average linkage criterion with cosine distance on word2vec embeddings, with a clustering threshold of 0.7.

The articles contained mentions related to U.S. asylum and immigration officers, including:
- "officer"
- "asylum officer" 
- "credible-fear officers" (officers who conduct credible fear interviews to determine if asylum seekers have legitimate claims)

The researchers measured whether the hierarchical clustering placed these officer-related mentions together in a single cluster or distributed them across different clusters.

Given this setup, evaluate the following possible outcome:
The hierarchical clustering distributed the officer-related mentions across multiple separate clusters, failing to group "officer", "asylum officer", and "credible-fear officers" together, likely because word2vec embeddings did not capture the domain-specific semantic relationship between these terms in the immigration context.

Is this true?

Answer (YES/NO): NO